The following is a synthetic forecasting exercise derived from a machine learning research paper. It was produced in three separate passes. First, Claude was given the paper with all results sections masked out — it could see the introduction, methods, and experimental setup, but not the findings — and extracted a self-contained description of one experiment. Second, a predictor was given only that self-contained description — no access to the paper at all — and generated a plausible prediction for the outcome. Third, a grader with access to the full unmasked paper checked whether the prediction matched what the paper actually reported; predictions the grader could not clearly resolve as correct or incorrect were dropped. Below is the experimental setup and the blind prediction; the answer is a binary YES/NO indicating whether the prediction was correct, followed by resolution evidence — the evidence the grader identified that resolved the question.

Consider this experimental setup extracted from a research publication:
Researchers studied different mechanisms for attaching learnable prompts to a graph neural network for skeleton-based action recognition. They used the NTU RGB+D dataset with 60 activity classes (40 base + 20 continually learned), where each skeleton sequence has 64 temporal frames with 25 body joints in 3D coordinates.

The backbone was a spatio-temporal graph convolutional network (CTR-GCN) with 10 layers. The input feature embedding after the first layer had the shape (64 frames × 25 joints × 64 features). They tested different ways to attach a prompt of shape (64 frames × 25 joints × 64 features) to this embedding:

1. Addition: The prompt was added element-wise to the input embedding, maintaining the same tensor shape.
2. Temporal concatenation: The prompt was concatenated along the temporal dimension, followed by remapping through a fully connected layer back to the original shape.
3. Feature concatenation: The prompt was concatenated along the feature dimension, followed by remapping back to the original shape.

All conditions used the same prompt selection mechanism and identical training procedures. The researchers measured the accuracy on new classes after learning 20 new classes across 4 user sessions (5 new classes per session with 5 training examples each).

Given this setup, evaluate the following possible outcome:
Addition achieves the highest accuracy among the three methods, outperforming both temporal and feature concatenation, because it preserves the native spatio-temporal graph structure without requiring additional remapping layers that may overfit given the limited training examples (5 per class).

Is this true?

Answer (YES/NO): YES